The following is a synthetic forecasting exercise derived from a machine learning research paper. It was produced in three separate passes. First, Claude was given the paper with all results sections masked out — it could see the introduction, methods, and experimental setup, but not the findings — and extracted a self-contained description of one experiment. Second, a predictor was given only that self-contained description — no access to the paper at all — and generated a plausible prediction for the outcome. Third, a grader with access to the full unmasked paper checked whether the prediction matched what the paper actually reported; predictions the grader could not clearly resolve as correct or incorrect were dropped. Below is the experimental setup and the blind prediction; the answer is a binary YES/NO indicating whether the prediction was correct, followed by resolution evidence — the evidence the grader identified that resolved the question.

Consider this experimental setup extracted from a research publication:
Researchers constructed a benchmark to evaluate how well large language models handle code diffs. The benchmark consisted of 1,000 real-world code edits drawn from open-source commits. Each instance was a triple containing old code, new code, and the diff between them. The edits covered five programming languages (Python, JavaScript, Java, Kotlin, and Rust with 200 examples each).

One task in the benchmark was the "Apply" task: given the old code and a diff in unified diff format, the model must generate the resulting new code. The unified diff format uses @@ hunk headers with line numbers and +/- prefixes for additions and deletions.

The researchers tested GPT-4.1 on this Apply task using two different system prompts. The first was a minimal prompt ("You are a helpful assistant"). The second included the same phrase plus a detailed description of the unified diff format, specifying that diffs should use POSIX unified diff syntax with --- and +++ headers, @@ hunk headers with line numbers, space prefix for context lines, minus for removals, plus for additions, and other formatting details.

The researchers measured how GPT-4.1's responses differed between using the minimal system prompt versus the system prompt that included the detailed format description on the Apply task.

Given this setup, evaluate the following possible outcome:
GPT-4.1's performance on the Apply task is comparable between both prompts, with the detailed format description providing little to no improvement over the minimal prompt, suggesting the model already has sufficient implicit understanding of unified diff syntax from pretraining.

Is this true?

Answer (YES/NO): NO